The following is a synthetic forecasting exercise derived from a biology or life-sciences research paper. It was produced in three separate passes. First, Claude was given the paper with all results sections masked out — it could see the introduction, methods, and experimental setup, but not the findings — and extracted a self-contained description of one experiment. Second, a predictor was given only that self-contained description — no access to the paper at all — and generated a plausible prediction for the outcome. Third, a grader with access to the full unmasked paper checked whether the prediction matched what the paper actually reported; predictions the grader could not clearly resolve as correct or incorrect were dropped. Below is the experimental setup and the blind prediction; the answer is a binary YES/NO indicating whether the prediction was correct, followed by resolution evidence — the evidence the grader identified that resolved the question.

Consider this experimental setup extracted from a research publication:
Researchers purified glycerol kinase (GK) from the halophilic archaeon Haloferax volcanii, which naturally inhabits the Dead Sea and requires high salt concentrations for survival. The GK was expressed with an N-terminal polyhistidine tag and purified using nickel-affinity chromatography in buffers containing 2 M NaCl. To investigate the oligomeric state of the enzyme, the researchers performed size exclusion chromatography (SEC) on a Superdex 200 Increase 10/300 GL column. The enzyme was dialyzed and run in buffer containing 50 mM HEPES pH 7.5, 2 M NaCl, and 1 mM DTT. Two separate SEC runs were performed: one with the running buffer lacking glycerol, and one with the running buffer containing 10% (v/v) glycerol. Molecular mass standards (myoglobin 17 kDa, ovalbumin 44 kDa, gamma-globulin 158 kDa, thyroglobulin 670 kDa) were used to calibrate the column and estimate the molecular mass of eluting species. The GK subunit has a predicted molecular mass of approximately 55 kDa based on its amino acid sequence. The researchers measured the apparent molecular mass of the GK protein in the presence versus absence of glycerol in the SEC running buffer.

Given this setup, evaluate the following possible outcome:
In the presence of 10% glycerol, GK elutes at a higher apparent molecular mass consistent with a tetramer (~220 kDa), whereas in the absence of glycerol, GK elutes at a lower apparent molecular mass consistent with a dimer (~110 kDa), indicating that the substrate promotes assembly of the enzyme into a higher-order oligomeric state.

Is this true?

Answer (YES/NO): NO